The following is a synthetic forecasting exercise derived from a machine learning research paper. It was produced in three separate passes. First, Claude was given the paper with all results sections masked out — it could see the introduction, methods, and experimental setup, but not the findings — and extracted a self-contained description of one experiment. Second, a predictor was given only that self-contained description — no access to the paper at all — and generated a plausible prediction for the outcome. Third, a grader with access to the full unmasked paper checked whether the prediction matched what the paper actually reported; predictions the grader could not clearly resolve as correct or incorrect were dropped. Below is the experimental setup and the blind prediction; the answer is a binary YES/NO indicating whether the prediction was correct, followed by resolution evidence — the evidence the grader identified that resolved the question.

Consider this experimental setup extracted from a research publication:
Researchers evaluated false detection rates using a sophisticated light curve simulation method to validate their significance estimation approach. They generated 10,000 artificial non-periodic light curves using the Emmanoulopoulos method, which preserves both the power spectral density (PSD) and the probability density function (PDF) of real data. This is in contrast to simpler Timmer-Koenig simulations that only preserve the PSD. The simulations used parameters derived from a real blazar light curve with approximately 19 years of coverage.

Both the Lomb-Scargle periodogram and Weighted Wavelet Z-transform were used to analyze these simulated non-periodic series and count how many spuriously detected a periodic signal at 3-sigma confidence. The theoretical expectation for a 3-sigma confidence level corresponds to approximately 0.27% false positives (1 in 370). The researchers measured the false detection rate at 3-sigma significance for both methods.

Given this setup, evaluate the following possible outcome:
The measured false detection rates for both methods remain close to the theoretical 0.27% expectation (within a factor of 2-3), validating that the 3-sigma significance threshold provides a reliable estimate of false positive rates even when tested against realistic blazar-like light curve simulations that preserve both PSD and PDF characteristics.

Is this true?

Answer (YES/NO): YES